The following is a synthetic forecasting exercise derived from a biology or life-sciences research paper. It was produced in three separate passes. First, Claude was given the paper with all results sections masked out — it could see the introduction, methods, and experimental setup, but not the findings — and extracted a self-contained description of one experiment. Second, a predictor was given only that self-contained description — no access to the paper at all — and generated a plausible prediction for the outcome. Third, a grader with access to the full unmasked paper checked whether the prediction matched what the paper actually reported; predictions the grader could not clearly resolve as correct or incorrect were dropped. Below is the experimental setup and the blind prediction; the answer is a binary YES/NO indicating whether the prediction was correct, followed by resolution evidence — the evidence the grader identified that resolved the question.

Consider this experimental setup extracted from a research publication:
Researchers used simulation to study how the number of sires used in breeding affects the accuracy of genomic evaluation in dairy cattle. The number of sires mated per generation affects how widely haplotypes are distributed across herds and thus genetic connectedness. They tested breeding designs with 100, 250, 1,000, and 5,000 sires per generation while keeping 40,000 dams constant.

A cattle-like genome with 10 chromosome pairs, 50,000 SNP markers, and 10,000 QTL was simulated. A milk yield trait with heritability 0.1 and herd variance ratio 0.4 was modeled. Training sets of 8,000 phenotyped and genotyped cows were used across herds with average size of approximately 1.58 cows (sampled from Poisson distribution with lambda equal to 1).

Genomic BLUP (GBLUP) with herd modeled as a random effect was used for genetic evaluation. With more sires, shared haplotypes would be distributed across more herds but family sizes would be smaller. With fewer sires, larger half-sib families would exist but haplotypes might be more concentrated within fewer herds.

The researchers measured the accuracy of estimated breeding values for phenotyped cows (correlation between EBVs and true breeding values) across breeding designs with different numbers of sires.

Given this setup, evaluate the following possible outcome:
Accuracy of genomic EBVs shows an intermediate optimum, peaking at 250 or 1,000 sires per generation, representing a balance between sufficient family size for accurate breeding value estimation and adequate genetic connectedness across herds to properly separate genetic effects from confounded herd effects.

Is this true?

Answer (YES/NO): NO